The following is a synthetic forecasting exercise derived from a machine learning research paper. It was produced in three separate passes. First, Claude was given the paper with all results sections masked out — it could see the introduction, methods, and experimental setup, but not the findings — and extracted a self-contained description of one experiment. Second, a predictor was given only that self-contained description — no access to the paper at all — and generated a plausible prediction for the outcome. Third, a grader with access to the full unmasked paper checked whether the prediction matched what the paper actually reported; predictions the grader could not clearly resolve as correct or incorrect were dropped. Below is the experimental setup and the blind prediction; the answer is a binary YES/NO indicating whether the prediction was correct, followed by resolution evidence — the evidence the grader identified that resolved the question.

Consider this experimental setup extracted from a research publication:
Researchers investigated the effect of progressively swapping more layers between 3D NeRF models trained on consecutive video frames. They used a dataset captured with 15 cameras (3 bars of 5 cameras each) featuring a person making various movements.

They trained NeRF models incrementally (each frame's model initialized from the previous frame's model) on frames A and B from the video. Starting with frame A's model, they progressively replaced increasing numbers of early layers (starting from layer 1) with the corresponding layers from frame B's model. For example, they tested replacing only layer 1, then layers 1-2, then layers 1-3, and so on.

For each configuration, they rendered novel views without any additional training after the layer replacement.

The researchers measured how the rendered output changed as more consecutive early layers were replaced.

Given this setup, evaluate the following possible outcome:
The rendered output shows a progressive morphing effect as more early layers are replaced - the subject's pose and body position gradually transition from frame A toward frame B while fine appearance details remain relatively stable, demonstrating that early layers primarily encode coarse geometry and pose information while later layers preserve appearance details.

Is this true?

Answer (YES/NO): YES